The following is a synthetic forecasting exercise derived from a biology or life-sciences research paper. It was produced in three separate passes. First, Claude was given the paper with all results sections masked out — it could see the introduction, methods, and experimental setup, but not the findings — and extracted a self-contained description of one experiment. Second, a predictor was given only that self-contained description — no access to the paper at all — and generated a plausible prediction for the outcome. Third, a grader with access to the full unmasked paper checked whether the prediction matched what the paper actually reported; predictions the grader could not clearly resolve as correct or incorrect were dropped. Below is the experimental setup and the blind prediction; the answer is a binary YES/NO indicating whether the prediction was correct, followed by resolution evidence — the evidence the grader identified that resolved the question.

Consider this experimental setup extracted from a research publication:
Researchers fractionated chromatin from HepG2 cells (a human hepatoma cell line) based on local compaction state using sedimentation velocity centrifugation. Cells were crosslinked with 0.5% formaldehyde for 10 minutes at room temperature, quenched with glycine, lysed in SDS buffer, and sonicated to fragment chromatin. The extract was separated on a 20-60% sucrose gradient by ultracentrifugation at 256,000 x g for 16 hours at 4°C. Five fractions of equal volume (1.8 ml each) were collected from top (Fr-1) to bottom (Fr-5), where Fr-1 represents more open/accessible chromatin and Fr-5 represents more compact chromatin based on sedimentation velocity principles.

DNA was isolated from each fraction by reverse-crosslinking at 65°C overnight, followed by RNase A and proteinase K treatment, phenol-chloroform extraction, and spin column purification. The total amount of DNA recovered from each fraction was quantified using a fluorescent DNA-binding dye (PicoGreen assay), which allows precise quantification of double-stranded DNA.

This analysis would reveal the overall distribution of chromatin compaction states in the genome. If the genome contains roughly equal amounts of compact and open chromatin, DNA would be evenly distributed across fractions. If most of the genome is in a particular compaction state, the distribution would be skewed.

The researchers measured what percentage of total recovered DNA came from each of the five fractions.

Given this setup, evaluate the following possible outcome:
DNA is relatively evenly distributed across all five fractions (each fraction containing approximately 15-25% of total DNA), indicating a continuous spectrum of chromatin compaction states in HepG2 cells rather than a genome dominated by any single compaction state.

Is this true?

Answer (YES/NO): NO